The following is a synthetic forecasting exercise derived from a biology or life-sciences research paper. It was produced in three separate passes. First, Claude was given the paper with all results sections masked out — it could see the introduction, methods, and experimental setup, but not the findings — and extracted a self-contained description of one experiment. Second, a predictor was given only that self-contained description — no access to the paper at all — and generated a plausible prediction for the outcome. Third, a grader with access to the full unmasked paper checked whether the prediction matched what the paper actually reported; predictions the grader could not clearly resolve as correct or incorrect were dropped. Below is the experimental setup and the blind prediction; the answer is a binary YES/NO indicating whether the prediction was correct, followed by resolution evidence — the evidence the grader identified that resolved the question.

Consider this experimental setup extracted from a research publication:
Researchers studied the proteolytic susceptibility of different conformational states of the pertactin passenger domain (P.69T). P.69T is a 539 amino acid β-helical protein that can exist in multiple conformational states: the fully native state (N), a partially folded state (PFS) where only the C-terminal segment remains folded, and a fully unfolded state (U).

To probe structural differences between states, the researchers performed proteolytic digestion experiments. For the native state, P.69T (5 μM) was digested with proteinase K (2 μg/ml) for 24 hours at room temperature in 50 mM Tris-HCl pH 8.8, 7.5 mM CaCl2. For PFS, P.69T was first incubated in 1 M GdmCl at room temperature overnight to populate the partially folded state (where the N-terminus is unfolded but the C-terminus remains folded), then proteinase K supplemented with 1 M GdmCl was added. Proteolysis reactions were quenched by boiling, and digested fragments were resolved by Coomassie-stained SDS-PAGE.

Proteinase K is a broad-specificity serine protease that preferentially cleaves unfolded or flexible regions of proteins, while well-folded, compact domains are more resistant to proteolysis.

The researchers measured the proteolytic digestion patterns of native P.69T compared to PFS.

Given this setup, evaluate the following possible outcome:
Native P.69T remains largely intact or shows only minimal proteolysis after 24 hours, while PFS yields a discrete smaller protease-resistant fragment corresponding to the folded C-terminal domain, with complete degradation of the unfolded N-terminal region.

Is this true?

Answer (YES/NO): YES